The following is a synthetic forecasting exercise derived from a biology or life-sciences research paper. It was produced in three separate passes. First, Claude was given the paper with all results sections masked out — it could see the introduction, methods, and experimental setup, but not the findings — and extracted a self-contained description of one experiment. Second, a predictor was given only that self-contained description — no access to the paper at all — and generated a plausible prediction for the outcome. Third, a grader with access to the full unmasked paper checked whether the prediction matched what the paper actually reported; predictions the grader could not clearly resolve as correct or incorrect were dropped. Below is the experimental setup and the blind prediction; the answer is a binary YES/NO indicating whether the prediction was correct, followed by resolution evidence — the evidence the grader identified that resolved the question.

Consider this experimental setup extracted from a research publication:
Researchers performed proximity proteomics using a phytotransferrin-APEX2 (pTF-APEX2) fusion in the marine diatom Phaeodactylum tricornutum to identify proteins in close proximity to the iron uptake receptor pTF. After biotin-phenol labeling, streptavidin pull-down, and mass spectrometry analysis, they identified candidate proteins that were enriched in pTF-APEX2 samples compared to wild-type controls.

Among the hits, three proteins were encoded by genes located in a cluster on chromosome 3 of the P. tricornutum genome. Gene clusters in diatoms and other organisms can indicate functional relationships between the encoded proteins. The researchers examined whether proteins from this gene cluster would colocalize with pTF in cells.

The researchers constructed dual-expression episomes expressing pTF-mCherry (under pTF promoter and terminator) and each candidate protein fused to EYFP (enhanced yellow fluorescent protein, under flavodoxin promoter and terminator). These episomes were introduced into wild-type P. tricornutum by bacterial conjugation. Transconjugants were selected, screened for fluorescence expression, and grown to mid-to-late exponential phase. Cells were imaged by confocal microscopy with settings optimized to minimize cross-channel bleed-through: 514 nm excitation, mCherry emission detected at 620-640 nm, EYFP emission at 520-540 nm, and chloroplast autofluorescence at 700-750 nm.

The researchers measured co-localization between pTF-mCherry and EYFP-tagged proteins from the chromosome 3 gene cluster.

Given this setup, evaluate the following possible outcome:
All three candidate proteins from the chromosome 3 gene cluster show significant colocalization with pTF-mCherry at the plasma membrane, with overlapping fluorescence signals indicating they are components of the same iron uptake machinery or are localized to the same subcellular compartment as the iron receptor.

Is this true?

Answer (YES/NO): NO